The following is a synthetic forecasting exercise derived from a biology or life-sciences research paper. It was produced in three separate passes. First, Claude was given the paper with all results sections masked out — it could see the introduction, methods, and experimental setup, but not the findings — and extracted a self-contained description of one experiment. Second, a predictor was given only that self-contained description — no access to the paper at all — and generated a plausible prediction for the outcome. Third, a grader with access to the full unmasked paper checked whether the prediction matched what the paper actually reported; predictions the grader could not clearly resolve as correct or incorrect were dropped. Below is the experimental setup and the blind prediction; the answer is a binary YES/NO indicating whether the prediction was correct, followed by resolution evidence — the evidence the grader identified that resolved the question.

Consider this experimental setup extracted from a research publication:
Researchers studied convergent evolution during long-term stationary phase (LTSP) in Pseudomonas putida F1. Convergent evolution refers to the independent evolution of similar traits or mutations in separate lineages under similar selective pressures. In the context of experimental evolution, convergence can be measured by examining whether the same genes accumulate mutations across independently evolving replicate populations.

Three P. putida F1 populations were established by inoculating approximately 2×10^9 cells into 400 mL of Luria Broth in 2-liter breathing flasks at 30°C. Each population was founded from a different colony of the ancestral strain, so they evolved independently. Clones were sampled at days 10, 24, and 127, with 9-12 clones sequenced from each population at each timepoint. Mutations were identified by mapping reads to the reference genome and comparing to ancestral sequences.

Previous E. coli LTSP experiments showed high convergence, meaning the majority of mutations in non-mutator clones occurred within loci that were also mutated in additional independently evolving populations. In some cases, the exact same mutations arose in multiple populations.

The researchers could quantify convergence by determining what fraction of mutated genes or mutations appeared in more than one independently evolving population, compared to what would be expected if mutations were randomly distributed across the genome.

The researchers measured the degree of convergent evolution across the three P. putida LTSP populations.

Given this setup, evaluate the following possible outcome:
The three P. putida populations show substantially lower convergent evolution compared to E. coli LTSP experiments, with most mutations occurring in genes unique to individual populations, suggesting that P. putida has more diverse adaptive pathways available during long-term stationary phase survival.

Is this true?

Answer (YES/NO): NO